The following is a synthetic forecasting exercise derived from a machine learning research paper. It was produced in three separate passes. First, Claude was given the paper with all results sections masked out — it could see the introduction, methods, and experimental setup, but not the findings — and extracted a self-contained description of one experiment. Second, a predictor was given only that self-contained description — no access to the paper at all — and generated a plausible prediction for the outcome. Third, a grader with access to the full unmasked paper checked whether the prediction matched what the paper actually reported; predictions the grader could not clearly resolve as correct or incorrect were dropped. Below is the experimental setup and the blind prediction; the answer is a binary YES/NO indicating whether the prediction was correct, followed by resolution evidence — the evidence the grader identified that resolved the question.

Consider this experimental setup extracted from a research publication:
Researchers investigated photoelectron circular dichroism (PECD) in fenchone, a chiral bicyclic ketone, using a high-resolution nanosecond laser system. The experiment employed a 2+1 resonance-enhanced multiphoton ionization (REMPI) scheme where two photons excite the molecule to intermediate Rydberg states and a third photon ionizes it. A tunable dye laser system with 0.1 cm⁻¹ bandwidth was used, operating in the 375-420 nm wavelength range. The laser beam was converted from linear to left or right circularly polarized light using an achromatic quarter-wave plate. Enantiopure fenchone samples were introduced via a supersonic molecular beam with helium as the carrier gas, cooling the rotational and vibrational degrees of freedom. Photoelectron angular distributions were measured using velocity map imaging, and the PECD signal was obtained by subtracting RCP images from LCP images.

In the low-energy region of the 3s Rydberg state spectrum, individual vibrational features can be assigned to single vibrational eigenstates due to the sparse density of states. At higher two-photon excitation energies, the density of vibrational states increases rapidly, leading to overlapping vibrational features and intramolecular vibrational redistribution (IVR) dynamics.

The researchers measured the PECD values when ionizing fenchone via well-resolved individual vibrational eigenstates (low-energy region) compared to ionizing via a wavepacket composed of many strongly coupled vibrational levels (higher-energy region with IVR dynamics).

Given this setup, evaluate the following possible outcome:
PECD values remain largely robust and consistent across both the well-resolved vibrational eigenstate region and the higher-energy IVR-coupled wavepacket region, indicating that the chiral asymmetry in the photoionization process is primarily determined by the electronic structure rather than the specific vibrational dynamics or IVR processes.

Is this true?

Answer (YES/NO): YES